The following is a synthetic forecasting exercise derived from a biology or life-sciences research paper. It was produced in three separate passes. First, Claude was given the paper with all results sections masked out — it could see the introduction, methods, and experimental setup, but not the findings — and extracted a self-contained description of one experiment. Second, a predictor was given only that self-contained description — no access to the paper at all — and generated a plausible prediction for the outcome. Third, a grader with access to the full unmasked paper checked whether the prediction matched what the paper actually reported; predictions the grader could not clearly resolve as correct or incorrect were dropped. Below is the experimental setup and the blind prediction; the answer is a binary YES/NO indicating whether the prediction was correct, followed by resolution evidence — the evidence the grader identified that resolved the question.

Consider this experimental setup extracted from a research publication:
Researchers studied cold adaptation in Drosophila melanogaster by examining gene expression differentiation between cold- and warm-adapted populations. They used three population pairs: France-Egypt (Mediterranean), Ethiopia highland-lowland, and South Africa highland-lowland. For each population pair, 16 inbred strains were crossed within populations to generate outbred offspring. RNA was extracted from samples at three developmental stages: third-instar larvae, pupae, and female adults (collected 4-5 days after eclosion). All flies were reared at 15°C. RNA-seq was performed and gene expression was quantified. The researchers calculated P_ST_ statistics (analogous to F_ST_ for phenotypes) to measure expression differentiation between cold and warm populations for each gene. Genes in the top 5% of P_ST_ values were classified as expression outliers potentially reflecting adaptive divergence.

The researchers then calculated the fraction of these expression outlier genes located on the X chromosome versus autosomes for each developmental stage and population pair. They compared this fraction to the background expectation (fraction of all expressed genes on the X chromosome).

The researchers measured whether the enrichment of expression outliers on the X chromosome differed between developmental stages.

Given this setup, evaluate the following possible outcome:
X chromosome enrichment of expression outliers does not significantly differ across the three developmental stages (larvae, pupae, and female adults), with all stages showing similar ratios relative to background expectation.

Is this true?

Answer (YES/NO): NO